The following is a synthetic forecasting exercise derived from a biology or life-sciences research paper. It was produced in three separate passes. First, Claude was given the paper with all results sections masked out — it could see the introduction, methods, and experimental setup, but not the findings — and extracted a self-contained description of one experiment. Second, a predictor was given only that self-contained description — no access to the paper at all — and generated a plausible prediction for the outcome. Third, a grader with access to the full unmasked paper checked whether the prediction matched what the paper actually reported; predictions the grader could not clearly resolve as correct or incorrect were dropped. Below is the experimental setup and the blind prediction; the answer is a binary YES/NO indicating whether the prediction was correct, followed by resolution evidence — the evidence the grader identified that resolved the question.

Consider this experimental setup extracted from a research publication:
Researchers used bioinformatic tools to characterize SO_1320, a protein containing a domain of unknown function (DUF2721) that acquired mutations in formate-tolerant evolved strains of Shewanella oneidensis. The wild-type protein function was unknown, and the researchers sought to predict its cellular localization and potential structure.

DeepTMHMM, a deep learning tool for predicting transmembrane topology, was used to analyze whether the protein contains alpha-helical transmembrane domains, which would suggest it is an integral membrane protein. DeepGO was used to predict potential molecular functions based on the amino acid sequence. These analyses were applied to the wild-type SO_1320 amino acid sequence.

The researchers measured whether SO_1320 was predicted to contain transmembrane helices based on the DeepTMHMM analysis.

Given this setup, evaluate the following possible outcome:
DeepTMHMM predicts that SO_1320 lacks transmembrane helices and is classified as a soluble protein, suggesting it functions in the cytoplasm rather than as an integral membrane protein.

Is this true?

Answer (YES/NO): NO